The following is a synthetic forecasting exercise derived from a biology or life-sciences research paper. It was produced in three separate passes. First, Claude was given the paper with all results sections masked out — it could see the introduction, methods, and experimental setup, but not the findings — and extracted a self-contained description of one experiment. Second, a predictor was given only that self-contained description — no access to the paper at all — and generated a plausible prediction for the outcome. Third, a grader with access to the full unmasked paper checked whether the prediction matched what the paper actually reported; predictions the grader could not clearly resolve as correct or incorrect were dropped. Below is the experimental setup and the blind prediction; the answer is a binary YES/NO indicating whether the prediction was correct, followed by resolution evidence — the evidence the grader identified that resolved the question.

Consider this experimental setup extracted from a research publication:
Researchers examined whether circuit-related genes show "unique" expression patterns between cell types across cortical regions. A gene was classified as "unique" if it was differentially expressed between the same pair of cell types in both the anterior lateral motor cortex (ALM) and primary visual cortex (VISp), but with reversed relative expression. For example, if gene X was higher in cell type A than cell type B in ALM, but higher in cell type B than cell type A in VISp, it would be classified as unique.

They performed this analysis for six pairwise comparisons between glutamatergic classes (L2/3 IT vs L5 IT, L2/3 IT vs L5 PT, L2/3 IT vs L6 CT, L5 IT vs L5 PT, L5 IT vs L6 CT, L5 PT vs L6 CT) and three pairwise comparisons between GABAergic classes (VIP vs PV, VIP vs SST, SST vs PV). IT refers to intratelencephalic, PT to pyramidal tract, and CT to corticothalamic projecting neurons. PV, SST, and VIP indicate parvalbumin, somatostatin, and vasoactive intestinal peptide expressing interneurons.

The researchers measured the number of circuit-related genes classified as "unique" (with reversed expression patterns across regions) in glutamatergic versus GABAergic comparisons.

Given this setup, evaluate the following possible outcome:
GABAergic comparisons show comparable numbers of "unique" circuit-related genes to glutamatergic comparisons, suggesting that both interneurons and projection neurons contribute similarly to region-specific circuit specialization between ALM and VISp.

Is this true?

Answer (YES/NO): NO